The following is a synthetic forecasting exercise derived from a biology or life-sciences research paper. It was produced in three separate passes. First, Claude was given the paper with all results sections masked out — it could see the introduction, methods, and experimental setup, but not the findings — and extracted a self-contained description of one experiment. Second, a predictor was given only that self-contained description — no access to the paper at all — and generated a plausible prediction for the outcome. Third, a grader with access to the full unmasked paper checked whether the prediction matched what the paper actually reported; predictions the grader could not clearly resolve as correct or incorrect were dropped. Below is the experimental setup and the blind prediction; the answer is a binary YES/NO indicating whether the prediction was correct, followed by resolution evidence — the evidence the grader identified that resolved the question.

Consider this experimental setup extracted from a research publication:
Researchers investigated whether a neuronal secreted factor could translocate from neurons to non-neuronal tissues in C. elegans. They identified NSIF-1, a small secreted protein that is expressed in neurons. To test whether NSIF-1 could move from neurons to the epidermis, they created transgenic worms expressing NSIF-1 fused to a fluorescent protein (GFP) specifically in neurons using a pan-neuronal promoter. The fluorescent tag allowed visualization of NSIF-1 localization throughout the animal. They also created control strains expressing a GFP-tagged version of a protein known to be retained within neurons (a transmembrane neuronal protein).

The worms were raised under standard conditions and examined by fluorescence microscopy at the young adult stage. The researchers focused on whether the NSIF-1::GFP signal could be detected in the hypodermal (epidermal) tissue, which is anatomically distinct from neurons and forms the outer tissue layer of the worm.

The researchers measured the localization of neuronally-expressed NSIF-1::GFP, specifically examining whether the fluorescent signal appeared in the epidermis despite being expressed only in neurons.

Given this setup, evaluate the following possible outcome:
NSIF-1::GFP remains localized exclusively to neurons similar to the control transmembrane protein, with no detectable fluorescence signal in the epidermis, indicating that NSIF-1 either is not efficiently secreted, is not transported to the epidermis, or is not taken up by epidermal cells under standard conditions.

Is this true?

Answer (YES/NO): NO